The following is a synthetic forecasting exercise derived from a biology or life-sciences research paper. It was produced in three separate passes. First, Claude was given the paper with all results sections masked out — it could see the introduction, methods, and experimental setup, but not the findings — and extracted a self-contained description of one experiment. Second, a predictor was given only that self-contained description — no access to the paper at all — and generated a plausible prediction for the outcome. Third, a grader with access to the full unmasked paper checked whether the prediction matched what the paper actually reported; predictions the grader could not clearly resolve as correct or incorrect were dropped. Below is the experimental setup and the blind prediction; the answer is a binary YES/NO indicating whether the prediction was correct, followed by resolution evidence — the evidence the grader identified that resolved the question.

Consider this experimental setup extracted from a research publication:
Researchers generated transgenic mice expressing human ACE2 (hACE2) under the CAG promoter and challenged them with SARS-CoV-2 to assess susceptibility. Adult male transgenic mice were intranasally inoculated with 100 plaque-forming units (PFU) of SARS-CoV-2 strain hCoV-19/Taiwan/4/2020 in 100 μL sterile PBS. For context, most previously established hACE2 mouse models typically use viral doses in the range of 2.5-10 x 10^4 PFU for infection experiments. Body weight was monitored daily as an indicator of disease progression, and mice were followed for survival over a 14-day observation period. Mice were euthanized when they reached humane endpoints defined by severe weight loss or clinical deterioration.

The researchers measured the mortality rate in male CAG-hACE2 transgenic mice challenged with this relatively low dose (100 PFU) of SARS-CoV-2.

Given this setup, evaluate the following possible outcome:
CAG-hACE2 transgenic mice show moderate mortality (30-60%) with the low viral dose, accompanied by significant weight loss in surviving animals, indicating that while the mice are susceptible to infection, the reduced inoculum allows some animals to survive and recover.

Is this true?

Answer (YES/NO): NO